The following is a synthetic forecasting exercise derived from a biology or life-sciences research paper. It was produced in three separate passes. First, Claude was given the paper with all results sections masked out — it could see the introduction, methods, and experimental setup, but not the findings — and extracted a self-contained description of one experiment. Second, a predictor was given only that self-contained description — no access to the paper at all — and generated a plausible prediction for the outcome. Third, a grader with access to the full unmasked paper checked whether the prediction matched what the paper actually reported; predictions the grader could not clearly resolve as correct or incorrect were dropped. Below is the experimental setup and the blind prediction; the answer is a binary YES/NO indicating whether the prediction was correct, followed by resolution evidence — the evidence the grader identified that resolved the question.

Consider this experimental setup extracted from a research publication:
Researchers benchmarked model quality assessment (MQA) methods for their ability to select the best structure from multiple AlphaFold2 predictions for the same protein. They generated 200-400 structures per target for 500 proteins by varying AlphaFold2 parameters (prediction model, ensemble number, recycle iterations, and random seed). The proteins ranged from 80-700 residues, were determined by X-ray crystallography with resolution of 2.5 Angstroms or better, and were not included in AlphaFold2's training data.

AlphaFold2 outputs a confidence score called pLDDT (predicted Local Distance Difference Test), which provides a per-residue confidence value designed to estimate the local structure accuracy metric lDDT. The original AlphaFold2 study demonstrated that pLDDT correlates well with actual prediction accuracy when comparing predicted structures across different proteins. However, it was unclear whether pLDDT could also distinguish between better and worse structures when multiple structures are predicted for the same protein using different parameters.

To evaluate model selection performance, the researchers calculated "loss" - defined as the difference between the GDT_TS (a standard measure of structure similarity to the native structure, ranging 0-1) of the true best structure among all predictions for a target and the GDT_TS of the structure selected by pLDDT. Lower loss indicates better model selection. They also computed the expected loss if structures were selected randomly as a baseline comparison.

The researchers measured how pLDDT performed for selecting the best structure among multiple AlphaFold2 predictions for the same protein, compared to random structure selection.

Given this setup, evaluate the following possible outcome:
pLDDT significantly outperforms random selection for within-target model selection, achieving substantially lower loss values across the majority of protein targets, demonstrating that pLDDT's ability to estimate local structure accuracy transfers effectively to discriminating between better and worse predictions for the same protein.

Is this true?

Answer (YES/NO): NO